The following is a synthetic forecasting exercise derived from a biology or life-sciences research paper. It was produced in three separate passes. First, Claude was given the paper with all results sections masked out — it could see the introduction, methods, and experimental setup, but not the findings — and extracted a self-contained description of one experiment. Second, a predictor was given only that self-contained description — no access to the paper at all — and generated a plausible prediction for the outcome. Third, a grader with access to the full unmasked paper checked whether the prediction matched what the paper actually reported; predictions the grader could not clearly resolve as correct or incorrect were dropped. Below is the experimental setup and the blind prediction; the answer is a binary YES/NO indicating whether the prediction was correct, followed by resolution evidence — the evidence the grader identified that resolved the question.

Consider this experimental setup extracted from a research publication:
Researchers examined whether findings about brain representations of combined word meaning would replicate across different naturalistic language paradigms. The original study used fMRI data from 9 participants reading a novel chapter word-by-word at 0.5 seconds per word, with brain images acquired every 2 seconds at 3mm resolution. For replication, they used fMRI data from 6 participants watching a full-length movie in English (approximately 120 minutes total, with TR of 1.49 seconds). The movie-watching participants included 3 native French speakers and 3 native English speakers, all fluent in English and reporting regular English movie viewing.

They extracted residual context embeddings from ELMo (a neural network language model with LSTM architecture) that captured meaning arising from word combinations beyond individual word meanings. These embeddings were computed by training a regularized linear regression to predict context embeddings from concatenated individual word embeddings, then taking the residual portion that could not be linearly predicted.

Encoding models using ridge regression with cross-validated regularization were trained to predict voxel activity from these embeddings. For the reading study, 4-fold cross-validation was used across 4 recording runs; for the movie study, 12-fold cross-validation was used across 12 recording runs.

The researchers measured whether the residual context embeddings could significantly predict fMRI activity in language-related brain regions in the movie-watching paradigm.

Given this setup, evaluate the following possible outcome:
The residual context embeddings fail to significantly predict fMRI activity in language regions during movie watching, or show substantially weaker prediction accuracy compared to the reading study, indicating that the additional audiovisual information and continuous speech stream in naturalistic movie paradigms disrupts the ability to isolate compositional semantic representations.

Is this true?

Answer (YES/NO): NO